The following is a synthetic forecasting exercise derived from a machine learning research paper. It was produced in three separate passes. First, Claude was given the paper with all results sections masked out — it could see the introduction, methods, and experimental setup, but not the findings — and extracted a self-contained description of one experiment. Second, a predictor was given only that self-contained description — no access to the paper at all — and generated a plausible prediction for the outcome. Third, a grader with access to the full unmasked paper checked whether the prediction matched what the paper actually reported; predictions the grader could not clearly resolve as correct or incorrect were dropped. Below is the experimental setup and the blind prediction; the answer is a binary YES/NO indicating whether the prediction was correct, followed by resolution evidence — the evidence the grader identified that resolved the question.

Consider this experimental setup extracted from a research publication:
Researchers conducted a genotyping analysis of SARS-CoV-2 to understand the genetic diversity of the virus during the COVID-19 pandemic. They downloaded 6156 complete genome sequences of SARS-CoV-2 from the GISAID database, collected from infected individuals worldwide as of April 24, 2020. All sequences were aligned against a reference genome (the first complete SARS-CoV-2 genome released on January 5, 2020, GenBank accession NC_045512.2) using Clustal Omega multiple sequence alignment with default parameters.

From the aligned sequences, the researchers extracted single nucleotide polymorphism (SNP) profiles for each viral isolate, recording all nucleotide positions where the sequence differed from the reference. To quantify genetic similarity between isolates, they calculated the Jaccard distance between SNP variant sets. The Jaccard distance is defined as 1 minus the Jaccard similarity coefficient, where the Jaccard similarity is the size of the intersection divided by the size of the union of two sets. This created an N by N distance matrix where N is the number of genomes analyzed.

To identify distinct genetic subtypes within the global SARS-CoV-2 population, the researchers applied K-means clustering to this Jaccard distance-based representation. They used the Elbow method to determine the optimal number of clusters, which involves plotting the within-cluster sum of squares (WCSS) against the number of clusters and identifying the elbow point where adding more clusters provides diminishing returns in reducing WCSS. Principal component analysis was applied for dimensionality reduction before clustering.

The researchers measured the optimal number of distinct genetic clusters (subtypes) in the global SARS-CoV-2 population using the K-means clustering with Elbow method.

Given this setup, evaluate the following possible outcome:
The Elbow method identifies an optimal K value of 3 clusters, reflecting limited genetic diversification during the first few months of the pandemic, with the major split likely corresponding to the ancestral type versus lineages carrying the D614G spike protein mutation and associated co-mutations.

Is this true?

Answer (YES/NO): NO